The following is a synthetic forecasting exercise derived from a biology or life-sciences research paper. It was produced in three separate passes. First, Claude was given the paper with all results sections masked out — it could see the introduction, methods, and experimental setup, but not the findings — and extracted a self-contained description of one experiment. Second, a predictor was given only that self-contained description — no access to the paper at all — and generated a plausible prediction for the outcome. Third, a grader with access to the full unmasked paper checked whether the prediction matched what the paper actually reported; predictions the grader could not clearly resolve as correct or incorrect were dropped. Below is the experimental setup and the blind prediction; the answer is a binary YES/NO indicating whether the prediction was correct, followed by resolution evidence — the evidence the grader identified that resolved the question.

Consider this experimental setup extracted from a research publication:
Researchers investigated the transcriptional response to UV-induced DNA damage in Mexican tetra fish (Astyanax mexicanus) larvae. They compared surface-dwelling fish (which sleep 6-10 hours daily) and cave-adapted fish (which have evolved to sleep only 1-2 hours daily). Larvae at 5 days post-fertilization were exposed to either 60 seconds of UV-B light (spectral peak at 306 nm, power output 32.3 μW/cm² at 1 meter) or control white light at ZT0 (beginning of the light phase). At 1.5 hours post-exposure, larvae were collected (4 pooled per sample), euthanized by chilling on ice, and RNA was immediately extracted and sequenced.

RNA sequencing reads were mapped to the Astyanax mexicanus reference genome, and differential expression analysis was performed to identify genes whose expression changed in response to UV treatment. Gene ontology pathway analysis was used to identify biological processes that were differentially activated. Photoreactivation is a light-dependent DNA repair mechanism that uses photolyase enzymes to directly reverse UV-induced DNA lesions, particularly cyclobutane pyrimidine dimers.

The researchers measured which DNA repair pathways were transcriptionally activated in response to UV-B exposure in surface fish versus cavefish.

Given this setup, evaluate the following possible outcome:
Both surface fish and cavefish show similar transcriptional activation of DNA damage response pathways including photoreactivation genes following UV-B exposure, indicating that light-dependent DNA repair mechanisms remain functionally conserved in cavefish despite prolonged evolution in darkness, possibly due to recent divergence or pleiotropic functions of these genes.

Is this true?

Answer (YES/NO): NO